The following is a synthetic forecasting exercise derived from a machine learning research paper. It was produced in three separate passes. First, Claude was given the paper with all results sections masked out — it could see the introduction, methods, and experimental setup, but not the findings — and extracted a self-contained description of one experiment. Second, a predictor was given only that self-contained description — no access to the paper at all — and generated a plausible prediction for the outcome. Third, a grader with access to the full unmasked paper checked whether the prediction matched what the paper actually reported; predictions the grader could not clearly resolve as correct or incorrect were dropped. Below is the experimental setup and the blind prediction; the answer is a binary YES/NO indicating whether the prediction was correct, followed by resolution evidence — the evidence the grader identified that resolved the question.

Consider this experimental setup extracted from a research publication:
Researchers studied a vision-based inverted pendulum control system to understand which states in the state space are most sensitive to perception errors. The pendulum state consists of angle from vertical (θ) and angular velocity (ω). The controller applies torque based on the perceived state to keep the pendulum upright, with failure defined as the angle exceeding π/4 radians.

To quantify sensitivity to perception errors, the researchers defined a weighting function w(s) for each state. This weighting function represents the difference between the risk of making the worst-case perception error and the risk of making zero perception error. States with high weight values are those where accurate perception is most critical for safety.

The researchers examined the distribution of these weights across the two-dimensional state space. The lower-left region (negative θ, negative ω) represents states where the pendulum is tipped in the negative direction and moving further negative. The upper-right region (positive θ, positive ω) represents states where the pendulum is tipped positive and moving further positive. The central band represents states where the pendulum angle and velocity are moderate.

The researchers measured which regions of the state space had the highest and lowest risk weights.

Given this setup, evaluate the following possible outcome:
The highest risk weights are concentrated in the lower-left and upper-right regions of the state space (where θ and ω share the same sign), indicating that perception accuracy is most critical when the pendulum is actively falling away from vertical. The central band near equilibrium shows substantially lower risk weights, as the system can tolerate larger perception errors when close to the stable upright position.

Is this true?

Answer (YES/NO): NO